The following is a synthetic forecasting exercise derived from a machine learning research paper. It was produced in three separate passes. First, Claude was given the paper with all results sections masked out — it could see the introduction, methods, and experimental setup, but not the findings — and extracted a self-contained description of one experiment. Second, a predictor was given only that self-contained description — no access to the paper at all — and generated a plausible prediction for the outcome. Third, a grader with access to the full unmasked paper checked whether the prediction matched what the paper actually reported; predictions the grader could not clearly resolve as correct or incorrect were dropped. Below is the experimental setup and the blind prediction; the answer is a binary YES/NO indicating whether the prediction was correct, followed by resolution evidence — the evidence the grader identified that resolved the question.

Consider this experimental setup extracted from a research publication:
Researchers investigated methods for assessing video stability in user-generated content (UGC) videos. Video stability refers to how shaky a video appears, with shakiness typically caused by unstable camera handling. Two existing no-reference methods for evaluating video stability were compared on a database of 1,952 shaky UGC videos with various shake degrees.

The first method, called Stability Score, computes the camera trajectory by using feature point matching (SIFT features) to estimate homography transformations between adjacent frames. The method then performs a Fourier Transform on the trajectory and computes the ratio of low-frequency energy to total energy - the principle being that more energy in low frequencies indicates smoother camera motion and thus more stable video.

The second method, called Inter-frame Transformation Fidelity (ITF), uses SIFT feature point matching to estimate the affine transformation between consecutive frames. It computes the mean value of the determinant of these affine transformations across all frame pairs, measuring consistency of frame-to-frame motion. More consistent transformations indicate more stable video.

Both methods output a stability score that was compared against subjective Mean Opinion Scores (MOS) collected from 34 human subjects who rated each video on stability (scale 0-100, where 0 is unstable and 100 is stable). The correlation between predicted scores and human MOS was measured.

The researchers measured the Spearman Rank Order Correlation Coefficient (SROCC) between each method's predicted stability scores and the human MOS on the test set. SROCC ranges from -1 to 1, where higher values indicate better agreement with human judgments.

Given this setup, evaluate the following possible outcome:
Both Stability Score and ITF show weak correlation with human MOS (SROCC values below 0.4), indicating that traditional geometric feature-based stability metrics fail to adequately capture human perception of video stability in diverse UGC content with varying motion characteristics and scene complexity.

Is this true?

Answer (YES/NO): NO